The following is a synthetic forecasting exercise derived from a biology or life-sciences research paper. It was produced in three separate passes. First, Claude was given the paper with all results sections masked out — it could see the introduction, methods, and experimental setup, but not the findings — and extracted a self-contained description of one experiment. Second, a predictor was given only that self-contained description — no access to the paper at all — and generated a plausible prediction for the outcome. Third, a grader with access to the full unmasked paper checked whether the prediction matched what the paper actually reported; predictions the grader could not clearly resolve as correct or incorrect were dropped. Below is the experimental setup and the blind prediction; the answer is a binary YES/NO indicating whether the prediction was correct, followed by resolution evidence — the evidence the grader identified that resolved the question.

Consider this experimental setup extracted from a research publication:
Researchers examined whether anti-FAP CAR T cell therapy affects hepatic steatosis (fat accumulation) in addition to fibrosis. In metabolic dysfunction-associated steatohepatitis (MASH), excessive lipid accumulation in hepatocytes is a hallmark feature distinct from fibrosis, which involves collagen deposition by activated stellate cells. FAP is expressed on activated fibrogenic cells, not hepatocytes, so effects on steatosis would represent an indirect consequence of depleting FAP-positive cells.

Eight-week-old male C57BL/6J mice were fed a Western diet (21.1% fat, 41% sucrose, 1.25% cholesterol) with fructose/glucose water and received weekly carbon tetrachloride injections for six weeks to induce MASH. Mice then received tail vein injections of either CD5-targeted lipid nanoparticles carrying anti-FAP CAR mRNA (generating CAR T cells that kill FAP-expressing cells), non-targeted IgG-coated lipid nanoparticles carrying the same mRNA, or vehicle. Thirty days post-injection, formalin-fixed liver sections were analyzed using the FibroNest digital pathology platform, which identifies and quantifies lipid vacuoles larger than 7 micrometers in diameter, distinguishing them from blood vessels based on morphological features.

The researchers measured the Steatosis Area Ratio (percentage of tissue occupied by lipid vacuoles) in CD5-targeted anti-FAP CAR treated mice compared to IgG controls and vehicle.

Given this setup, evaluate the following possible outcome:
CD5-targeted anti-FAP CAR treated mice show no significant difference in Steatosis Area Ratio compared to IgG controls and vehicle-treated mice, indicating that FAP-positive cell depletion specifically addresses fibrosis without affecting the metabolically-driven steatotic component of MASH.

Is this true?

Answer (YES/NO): NO